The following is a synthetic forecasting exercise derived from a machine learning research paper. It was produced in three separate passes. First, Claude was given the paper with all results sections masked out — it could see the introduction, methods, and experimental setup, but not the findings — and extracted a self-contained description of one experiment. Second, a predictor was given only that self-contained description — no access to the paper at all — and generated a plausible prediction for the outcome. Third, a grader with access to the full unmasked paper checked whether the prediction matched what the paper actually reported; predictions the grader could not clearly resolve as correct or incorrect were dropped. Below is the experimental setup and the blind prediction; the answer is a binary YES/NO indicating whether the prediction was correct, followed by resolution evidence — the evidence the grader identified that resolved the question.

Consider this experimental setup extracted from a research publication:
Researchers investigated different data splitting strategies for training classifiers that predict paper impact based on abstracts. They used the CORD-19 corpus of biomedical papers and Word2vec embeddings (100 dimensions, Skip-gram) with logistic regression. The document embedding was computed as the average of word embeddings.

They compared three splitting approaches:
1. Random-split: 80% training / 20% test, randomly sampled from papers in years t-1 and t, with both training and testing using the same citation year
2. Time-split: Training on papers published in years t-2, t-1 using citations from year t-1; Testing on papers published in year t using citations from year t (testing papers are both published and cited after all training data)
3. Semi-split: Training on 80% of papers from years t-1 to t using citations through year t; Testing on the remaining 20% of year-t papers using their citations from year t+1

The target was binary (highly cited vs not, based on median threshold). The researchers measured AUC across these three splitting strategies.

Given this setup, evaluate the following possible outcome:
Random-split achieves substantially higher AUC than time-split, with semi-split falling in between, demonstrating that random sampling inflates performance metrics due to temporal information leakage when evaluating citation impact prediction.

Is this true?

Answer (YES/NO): NO